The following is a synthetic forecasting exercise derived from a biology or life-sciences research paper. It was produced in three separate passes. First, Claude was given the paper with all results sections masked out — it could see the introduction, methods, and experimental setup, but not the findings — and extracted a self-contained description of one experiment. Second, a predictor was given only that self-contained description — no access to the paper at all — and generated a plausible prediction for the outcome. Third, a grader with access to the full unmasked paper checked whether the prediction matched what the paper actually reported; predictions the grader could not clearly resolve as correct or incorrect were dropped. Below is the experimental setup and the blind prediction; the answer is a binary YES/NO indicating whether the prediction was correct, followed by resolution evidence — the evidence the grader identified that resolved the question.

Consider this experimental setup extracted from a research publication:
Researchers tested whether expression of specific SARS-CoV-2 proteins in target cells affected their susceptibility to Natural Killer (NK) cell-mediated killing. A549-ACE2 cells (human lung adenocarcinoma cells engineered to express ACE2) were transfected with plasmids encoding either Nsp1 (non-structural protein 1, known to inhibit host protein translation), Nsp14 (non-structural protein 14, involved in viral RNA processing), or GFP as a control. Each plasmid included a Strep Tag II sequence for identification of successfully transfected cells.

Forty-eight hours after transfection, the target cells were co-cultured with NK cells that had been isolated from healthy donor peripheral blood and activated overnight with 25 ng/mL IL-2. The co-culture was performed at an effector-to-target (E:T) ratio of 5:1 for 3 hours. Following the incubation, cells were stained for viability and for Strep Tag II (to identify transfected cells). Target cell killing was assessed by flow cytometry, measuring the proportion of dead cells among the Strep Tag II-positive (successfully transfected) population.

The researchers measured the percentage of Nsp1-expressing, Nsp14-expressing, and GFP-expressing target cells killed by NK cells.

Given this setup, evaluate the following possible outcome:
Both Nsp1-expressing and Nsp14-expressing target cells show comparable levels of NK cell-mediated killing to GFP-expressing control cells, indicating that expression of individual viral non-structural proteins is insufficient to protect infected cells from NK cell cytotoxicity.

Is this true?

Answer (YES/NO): NO